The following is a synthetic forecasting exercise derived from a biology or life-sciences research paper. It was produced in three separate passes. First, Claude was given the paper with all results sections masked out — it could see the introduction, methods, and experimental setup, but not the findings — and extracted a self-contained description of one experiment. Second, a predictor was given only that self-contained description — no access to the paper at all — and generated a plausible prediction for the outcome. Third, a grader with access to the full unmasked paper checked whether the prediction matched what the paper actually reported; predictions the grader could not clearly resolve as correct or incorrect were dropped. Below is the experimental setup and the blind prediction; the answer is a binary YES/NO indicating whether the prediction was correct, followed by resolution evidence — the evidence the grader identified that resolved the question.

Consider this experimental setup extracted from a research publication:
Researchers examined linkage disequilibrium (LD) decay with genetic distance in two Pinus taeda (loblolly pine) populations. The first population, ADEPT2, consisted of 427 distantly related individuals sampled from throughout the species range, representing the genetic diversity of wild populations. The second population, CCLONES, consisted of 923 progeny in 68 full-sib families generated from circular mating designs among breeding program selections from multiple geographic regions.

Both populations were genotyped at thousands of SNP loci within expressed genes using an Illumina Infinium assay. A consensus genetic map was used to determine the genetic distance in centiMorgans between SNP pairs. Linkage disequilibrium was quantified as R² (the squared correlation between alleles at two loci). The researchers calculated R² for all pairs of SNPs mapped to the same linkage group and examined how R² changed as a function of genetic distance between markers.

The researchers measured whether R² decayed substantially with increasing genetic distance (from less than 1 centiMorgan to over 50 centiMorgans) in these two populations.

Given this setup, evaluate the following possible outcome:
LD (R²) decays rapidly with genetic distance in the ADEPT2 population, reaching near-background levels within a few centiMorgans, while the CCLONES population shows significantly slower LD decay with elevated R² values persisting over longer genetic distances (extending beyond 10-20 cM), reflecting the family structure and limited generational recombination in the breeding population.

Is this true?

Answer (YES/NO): NO